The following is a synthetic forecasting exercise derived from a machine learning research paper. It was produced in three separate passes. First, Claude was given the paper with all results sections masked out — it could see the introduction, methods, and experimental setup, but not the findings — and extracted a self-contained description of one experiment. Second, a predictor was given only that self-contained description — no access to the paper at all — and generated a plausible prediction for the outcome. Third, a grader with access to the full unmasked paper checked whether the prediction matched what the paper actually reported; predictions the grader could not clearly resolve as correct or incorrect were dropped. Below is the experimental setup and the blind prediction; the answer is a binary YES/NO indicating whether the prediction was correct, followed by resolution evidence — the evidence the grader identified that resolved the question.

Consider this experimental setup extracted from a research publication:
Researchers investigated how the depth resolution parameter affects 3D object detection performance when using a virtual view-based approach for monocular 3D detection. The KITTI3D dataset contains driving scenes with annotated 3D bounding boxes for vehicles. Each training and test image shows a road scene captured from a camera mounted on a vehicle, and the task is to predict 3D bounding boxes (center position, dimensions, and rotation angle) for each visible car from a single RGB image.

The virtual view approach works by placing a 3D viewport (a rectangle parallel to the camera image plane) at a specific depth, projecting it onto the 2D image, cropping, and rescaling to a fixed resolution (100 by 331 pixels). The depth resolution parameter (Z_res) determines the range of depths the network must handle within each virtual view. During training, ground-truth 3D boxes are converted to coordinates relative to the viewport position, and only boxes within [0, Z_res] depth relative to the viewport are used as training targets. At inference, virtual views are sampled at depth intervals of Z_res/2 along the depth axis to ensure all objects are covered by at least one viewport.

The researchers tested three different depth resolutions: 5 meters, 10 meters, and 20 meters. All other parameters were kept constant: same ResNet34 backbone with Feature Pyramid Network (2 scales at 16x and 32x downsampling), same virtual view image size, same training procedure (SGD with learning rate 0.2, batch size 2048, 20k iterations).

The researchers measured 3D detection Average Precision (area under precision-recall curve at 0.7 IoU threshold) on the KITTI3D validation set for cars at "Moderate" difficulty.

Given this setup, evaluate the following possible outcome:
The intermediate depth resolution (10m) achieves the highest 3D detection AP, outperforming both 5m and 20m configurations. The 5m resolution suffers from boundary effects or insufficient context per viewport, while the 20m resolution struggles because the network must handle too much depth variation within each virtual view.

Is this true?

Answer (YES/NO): NO